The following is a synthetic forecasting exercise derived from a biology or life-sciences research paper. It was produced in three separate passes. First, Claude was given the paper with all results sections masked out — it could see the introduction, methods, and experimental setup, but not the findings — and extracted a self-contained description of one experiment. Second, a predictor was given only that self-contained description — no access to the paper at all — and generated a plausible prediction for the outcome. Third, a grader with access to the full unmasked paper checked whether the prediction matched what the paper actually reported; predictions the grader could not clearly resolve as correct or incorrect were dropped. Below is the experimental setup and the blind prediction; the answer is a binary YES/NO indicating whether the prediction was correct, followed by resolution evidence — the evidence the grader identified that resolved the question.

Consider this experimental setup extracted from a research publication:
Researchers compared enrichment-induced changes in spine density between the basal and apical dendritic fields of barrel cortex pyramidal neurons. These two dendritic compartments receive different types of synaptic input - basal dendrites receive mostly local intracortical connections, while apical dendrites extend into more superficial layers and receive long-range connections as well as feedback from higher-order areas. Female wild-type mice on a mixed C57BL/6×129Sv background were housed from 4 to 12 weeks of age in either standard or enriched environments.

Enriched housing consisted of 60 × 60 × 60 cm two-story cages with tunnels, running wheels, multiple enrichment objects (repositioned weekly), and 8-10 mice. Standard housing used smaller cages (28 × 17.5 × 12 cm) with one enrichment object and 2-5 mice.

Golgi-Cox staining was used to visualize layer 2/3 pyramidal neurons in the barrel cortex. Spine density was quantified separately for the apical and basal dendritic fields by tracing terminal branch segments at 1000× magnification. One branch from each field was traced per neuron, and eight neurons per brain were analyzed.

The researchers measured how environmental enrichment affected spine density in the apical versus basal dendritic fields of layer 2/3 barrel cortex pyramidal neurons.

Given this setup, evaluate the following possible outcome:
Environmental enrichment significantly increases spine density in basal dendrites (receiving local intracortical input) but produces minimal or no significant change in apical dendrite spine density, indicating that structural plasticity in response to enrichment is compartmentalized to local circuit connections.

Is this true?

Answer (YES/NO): NO